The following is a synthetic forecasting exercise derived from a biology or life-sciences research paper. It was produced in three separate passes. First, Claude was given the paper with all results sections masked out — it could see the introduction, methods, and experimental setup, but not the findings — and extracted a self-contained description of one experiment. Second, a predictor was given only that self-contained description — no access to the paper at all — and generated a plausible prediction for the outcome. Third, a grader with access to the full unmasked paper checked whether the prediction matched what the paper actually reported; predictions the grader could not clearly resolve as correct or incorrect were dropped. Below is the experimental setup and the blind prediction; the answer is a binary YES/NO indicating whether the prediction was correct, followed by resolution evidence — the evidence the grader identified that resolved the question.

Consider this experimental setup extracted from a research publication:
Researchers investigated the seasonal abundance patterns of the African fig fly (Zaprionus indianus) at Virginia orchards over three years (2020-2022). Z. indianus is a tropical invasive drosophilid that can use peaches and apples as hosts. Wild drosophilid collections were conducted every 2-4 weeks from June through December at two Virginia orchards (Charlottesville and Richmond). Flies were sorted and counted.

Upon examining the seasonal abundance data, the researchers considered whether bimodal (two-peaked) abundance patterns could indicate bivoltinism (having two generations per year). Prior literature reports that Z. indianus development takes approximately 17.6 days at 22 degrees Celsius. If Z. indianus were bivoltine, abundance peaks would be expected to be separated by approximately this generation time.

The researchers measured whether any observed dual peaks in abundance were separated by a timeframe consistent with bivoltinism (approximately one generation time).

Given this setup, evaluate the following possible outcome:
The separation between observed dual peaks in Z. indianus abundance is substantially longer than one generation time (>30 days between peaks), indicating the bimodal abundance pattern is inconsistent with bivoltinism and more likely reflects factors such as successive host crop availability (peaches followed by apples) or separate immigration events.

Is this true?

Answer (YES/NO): YES